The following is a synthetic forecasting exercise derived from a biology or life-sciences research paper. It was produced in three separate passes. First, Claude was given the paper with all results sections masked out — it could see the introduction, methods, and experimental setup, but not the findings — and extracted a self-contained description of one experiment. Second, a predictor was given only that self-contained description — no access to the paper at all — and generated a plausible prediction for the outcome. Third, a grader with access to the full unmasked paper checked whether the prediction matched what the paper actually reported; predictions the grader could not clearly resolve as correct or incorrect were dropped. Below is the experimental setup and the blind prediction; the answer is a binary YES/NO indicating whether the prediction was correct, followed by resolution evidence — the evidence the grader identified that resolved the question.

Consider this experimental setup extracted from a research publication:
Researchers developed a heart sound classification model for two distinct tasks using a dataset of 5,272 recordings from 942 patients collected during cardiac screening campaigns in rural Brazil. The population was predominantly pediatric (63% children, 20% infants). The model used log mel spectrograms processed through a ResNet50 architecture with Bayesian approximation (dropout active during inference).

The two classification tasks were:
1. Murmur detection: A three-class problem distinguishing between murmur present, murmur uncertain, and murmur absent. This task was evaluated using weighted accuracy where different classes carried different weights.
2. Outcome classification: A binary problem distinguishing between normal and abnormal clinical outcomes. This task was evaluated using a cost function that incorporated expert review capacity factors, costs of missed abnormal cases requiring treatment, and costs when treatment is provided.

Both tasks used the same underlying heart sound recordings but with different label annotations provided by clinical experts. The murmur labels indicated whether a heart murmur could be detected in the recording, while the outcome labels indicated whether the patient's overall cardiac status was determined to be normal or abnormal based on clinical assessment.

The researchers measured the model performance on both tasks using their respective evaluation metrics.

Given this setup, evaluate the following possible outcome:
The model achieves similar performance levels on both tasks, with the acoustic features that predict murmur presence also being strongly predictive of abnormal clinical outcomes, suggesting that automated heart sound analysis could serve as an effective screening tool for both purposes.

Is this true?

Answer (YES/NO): NO